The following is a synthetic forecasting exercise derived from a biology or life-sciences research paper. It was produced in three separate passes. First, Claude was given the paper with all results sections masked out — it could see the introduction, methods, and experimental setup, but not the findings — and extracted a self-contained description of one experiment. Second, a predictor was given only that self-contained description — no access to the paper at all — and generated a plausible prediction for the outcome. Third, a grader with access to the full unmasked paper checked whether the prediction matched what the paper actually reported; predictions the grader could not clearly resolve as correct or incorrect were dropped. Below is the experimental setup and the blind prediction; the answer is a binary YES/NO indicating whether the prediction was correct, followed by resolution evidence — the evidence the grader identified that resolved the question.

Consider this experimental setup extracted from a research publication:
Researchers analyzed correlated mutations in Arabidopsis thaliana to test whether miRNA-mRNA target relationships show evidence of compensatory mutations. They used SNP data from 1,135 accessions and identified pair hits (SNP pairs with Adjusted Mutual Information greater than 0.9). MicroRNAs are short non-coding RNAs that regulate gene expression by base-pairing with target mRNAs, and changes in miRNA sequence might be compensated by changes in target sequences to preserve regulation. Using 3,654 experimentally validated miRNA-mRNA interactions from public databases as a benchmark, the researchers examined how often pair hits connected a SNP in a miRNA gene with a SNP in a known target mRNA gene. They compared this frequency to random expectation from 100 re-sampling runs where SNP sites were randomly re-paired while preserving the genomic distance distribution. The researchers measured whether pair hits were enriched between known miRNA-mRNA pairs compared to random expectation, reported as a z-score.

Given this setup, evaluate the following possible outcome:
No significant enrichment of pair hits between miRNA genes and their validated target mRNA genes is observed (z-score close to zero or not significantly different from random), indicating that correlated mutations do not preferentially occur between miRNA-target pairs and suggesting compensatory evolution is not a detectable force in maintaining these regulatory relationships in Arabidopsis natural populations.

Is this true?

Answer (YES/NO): NO